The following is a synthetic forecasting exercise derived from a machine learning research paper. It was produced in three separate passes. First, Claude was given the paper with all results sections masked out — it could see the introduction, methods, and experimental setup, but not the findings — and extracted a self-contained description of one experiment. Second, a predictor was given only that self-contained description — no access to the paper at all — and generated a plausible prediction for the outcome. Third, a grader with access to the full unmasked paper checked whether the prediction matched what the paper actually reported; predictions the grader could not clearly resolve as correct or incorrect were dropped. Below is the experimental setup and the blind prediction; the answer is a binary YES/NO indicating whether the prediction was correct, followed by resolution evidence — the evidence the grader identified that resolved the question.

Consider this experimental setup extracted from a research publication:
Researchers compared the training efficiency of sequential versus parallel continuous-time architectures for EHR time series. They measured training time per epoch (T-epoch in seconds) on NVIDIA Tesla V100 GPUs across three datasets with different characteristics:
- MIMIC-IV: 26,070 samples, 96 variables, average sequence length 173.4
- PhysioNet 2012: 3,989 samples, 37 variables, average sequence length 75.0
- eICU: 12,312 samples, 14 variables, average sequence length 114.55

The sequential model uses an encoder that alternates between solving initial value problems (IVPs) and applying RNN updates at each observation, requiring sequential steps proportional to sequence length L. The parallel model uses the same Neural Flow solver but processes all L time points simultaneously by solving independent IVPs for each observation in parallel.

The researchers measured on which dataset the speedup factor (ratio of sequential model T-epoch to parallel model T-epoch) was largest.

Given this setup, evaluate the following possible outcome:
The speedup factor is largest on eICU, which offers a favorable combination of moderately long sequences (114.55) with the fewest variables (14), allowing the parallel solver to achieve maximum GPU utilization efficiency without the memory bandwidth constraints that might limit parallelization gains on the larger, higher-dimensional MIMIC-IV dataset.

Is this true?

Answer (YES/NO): NO